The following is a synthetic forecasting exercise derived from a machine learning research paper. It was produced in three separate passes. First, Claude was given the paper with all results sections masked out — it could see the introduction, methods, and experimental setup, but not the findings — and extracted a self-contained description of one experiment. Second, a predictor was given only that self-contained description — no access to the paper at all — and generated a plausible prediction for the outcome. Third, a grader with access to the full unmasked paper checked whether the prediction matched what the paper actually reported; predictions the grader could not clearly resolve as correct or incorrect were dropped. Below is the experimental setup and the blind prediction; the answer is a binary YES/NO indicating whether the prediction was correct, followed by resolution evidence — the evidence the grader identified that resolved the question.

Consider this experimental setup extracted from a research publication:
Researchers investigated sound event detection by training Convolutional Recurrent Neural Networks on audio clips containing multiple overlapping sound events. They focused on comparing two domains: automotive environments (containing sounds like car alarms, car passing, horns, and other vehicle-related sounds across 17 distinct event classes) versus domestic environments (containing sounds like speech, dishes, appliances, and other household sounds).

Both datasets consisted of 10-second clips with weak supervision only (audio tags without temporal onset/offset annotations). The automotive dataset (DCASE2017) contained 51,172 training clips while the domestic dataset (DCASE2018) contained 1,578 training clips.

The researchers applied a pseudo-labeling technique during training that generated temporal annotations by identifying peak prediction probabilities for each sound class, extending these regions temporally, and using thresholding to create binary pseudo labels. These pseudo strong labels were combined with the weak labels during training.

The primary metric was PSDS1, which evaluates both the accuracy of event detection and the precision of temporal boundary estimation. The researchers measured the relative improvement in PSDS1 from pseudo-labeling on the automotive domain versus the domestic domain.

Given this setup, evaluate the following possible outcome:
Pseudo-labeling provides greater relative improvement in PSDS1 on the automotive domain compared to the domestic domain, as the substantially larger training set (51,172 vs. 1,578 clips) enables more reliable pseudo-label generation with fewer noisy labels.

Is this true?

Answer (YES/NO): YES